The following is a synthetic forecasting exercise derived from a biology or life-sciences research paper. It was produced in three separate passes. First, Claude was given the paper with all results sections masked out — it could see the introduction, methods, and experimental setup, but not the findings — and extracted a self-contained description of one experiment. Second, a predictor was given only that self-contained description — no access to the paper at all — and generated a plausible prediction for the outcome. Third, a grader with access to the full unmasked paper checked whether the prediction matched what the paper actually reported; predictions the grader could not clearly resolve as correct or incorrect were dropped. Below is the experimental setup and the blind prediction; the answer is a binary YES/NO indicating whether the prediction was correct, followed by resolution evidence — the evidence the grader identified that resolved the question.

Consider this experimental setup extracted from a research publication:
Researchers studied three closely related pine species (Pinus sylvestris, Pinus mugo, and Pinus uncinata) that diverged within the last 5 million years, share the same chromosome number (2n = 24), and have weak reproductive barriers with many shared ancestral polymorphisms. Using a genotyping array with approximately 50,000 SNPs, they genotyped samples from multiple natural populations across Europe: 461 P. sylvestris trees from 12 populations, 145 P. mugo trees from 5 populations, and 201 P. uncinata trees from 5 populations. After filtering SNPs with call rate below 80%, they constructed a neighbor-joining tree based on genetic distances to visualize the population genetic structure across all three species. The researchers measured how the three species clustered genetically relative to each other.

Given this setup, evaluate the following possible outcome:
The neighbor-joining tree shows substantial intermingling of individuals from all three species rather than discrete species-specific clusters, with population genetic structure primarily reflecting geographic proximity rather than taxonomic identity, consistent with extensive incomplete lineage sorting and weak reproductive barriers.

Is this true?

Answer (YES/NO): NO